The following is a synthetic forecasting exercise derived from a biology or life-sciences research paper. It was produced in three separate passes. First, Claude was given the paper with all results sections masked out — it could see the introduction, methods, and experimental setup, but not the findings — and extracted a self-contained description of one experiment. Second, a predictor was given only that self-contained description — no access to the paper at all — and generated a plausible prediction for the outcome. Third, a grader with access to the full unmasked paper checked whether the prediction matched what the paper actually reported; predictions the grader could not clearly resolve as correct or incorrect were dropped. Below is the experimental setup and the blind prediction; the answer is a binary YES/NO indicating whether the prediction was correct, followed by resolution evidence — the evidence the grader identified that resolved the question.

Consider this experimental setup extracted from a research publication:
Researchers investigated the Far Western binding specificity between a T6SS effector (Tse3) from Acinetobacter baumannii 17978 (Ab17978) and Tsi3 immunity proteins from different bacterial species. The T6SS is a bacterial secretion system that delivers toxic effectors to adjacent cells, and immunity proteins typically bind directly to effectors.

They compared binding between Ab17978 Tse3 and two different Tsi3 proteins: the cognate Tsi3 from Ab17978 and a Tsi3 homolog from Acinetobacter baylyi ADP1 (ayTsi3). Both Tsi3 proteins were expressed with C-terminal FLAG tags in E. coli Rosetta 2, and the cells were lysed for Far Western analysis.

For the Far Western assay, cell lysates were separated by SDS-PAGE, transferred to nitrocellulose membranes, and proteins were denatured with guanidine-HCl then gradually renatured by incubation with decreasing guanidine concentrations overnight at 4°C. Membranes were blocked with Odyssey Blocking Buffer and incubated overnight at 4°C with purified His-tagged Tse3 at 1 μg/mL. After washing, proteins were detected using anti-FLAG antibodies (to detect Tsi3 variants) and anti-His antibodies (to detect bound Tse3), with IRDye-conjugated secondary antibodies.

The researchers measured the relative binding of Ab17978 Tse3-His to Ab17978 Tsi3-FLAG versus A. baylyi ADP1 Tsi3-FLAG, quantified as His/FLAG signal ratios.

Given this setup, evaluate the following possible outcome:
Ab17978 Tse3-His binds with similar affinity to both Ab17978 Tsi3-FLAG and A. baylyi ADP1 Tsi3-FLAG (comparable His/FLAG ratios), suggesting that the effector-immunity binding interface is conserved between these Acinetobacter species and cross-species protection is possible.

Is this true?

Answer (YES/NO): NO